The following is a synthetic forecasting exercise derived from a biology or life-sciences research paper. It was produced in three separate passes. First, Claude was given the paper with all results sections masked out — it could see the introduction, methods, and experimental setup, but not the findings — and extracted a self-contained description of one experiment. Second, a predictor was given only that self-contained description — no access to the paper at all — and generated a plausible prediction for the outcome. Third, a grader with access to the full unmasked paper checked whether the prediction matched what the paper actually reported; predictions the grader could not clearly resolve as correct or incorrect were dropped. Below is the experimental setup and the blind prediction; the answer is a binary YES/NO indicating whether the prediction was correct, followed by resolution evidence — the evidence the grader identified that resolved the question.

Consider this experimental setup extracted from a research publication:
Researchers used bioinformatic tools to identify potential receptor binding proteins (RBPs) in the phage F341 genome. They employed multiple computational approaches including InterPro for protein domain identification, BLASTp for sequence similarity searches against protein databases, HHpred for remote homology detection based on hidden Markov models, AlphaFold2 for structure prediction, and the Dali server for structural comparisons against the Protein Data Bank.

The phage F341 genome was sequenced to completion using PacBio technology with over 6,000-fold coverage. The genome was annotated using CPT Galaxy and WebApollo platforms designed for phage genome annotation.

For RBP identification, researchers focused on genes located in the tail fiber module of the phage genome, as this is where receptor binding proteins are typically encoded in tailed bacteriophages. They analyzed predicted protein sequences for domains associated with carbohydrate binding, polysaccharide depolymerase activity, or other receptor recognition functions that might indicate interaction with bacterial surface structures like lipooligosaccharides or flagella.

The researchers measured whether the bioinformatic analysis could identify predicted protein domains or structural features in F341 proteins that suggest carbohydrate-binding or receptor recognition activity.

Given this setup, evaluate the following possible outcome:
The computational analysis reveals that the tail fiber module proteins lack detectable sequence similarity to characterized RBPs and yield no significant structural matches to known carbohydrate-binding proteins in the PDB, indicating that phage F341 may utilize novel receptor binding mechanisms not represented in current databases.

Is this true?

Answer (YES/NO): NO